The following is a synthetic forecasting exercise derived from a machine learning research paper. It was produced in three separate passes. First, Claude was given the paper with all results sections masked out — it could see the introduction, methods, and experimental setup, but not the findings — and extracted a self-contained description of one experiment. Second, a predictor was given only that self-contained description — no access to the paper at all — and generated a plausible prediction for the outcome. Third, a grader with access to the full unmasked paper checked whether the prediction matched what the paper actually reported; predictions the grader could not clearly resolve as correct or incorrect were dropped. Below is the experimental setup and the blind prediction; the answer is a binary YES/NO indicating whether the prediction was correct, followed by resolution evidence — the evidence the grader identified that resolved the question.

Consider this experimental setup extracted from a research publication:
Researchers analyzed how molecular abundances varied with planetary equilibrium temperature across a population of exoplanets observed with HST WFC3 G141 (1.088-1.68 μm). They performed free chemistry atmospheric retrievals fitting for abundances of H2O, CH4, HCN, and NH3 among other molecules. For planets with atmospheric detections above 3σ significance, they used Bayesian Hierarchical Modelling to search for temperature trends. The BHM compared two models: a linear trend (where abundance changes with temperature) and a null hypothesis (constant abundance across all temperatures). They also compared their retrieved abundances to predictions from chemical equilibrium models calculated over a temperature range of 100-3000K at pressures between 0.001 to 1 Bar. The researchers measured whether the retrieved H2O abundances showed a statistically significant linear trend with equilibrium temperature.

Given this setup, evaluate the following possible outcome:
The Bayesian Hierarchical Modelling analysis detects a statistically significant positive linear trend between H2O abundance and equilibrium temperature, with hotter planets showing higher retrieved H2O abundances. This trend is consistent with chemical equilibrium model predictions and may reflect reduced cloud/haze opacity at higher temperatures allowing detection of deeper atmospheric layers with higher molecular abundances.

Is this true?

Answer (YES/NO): NO